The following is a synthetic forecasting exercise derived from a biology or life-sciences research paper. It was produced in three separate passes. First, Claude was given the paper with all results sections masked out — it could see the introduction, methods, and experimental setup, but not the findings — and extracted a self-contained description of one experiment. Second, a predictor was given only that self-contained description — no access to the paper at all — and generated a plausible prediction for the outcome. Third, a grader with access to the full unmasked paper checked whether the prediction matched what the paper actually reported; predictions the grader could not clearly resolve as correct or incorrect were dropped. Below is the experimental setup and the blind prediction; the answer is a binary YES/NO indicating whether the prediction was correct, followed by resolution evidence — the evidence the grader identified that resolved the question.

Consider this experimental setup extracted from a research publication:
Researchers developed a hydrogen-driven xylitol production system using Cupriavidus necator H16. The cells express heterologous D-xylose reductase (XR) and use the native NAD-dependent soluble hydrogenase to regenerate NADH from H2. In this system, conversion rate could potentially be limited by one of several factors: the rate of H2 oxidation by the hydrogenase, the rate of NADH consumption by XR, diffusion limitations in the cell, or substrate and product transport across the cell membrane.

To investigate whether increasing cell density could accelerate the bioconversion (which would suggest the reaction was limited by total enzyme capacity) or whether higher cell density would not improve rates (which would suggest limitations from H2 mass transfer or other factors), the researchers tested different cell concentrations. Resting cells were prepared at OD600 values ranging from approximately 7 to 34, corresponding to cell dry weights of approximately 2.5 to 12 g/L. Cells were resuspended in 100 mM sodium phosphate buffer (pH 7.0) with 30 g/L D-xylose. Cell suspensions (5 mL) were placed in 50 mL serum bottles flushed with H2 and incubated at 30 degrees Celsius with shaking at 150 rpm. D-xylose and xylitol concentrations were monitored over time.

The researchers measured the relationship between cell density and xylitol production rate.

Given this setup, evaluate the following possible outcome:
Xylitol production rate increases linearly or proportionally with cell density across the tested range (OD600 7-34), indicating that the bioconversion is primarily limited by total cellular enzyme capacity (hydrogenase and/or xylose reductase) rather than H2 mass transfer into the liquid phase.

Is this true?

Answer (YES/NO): NO